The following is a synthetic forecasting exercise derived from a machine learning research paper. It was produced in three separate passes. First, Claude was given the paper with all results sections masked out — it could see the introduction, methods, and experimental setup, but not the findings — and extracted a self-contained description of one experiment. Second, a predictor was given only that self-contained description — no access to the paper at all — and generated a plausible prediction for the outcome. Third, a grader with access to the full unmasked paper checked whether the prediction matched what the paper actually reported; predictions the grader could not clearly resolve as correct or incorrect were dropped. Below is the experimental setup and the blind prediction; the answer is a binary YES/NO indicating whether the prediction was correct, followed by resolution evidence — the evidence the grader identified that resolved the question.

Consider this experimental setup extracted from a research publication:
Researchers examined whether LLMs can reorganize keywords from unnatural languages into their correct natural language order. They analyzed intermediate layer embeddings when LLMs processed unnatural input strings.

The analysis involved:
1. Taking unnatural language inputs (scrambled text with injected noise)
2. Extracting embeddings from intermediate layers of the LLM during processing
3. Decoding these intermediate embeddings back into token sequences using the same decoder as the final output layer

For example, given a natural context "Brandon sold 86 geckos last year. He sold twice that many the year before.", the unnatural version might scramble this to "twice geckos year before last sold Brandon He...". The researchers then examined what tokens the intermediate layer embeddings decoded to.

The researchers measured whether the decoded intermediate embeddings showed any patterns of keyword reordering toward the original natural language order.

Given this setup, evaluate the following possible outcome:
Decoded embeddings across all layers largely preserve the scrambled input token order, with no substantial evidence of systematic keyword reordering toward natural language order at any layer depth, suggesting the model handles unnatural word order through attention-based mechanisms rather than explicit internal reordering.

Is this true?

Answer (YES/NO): NO